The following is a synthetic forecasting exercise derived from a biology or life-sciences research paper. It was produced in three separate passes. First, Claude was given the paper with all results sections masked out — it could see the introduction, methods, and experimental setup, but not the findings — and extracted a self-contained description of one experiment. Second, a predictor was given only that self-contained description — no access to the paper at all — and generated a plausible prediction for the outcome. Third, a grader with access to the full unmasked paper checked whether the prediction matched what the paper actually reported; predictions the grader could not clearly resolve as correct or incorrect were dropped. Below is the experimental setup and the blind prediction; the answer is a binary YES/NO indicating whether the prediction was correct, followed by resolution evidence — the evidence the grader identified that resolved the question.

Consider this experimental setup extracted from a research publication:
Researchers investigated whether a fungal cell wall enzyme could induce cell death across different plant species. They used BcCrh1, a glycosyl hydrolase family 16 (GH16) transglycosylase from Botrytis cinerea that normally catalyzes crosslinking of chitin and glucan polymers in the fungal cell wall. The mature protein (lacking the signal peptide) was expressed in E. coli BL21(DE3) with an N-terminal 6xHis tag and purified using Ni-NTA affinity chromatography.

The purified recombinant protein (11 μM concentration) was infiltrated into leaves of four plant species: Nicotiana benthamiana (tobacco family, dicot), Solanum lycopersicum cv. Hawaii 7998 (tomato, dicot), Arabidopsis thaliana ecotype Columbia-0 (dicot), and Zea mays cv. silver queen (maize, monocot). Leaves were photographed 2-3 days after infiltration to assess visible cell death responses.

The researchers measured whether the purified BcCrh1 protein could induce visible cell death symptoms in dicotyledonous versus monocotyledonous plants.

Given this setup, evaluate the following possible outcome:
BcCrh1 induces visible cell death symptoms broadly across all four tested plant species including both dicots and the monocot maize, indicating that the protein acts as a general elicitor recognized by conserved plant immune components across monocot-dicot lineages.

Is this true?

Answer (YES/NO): NO